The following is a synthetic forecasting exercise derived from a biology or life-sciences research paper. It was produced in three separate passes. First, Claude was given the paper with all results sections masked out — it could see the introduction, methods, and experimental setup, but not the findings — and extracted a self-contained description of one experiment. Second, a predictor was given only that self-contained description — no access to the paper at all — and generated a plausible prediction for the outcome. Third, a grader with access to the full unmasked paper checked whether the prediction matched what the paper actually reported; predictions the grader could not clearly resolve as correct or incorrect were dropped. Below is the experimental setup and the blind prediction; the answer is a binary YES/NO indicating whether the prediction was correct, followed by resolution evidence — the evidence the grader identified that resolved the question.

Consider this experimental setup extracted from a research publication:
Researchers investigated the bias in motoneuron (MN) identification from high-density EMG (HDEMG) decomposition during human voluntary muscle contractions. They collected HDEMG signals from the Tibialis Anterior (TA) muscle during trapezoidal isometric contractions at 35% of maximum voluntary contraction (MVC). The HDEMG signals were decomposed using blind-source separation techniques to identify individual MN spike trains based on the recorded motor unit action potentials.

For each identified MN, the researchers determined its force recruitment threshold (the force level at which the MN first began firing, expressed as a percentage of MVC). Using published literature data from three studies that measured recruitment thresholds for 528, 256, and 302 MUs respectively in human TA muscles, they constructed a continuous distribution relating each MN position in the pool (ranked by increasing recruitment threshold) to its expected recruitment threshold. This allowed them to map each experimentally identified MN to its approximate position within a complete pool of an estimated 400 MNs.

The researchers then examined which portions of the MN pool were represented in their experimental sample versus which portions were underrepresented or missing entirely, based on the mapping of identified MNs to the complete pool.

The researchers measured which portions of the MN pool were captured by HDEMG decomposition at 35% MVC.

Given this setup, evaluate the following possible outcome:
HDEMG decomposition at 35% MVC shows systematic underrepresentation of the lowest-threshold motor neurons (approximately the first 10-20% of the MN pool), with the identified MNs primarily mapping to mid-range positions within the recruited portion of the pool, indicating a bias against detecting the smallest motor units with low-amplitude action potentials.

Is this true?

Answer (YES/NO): NO